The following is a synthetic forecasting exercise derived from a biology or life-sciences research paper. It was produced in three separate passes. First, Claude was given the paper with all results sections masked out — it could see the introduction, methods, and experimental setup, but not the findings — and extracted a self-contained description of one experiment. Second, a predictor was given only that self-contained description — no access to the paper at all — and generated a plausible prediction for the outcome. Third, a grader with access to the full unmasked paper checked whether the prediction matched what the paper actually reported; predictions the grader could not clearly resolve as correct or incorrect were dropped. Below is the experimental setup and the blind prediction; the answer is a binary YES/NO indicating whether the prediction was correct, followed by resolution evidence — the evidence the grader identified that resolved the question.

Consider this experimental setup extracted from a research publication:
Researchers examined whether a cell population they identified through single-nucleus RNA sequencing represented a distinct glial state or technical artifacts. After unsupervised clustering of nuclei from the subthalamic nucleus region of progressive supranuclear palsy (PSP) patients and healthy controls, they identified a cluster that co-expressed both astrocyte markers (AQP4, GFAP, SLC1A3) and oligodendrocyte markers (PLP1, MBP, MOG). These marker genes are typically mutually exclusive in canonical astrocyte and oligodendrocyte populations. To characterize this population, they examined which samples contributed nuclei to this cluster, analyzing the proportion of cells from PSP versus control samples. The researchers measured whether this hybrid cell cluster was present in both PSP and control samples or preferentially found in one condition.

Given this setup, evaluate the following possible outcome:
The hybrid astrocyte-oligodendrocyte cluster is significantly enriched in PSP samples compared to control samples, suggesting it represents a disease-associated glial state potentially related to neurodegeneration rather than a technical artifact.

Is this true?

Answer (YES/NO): NO